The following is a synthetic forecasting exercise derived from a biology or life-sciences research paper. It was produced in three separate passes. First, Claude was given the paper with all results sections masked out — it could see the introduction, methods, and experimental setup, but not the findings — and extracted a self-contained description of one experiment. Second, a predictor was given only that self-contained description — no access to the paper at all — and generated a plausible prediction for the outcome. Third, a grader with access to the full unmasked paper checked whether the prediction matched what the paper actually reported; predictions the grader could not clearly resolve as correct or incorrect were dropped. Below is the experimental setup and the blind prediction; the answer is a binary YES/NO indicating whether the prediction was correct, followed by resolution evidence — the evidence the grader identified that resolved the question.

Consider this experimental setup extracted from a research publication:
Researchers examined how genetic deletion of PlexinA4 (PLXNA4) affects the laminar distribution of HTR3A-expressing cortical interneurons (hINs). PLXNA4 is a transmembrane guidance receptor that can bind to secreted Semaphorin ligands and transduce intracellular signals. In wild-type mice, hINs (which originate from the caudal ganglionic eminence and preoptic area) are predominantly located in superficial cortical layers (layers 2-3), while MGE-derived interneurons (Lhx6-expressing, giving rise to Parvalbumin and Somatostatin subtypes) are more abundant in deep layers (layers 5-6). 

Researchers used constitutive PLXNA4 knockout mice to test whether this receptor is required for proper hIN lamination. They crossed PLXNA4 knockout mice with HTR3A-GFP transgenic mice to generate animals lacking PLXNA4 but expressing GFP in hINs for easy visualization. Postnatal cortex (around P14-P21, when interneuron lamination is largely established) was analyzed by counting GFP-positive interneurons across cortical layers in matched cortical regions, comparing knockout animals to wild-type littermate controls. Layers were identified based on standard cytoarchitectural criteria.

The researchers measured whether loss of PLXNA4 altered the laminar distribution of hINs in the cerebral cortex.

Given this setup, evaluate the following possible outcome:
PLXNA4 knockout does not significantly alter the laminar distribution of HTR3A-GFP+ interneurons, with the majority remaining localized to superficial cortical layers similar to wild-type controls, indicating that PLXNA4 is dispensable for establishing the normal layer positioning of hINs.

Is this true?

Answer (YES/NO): NO